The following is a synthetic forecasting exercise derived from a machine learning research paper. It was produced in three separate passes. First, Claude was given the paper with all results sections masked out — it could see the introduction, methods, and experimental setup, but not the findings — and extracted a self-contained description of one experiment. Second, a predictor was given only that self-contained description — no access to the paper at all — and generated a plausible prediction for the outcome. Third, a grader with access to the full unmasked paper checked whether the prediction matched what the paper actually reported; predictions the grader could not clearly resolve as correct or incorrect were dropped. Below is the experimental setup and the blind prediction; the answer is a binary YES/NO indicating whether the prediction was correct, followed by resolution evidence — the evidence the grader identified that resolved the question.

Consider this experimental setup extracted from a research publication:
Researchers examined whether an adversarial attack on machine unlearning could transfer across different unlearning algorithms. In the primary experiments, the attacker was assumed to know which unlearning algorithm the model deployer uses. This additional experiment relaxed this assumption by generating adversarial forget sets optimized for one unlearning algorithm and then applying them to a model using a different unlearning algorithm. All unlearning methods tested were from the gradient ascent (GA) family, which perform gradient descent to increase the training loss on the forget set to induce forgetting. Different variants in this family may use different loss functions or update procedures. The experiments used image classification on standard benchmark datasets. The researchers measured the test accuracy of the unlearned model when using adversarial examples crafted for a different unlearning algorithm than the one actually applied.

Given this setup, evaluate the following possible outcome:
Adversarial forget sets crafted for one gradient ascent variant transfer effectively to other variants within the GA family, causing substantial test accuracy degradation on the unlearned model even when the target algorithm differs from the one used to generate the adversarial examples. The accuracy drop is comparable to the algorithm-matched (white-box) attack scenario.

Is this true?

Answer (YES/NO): YES